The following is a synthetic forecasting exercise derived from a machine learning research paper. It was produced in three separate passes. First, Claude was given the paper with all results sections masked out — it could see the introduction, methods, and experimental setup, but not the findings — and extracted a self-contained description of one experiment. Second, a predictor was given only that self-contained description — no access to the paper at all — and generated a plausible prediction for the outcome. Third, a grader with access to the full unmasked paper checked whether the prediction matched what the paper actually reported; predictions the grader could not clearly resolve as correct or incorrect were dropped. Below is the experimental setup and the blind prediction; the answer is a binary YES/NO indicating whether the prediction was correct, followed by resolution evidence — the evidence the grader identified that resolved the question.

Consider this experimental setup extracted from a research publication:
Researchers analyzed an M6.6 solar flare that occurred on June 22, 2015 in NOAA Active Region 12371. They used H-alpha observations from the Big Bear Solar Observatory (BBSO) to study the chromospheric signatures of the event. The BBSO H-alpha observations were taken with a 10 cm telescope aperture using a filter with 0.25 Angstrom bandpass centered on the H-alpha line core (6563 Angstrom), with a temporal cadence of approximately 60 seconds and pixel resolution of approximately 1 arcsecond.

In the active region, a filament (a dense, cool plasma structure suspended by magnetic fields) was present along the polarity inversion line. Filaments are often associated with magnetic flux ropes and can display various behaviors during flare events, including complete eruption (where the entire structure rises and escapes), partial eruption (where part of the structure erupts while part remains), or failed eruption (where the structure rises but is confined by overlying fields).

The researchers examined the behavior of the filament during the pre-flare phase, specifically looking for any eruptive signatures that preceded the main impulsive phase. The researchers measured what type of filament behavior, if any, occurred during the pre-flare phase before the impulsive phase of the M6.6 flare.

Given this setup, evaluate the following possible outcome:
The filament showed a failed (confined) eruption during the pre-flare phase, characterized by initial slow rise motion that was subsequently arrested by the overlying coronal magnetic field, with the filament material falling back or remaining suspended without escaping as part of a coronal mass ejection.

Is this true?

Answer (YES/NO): NO